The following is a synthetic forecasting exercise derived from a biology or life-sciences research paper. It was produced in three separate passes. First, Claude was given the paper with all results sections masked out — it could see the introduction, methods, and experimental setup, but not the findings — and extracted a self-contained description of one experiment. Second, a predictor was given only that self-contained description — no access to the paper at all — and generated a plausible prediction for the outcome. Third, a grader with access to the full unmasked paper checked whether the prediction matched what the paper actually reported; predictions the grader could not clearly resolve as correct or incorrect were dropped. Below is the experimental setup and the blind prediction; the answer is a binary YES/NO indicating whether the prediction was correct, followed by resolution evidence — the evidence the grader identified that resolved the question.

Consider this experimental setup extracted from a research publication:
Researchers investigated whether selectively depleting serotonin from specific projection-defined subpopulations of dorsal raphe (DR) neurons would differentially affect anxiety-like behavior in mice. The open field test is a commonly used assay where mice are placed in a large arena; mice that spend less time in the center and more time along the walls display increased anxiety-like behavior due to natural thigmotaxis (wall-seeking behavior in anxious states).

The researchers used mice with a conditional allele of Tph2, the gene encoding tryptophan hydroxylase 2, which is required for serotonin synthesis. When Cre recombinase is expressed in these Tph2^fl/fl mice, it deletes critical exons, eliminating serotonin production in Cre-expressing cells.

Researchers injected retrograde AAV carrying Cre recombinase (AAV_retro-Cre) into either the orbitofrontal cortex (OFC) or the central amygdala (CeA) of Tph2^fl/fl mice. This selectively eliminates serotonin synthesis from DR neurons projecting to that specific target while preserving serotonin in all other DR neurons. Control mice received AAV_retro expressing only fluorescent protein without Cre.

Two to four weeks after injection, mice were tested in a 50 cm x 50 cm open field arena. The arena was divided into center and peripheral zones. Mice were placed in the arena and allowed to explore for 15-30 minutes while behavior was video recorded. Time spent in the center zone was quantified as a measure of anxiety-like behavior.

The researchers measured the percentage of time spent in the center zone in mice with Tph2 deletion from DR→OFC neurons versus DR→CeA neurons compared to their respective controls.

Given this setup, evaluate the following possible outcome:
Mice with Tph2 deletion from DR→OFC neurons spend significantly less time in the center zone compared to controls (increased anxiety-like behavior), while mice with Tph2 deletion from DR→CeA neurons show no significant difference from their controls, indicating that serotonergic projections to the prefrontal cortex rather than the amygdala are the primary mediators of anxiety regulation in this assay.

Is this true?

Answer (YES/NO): NO